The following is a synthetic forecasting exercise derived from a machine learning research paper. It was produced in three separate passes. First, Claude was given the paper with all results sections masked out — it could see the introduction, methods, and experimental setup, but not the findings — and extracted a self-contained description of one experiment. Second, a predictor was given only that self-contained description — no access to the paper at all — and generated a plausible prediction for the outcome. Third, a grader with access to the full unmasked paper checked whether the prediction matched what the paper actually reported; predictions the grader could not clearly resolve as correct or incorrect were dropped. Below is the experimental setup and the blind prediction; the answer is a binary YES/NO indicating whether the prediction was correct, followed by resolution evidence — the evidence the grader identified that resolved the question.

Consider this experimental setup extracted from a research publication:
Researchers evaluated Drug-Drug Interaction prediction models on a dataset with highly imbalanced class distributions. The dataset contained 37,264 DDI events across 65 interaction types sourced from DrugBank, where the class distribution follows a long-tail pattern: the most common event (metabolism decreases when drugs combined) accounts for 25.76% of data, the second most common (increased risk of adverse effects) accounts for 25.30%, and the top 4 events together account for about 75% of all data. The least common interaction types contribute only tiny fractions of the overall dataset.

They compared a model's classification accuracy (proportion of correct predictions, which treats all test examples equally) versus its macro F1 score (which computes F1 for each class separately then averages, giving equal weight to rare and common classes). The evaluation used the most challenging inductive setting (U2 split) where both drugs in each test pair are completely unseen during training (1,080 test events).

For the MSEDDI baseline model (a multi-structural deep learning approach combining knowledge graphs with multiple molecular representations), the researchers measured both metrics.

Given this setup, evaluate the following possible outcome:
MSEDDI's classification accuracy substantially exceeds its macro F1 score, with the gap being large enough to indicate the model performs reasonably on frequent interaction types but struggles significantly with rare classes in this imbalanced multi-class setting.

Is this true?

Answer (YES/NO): YES